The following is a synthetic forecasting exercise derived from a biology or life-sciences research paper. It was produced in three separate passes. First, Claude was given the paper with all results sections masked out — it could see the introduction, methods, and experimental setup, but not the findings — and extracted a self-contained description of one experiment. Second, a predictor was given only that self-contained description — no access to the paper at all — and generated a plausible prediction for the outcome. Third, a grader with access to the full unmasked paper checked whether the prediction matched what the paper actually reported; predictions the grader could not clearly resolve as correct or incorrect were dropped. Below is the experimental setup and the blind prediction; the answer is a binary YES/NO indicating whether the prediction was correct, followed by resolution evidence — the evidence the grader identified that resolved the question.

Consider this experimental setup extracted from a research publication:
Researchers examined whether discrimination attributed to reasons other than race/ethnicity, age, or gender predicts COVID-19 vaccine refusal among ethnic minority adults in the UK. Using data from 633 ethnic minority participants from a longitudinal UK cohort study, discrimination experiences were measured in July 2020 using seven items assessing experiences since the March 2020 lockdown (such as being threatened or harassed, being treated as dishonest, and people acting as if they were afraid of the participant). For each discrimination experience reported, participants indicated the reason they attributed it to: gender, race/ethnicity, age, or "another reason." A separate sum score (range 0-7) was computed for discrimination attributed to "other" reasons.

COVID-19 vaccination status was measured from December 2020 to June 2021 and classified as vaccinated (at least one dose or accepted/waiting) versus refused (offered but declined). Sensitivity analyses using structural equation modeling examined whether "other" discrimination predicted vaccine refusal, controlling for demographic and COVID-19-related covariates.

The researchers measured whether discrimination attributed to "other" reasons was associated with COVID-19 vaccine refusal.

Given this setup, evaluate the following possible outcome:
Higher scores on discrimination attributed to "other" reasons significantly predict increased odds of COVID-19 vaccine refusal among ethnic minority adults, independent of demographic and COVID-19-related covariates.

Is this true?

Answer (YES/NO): NO